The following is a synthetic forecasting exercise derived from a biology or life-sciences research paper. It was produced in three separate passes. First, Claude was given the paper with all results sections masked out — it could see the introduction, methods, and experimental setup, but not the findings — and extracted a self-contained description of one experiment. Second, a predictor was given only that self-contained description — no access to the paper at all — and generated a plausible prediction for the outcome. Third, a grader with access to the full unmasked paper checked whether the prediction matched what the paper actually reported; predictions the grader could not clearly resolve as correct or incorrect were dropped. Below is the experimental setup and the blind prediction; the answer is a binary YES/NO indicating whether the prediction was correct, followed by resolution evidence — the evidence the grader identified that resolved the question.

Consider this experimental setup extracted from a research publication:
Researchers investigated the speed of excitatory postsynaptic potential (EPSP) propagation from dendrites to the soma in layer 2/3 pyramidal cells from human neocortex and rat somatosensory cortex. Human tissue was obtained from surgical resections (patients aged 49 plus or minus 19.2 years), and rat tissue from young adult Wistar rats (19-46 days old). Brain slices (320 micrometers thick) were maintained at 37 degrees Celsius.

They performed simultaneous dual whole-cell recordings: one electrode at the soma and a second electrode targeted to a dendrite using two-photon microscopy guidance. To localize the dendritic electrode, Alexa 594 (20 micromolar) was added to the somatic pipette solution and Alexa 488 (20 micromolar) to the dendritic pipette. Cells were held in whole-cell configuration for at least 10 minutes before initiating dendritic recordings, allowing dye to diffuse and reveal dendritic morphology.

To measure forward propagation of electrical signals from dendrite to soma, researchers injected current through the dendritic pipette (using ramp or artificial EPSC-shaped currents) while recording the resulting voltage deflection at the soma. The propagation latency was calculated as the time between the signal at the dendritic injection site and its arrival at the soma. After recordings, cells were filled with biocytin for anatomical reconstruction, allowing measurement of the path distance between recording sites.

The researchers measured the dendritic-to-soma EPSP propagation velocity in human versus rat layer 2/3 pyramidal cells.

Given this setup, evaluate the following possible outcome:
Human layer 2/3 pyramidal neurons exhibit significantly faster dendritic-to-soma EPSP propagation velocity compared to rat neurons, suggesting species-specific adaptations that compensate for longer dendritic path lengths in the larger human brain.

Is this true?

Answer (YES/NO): YES